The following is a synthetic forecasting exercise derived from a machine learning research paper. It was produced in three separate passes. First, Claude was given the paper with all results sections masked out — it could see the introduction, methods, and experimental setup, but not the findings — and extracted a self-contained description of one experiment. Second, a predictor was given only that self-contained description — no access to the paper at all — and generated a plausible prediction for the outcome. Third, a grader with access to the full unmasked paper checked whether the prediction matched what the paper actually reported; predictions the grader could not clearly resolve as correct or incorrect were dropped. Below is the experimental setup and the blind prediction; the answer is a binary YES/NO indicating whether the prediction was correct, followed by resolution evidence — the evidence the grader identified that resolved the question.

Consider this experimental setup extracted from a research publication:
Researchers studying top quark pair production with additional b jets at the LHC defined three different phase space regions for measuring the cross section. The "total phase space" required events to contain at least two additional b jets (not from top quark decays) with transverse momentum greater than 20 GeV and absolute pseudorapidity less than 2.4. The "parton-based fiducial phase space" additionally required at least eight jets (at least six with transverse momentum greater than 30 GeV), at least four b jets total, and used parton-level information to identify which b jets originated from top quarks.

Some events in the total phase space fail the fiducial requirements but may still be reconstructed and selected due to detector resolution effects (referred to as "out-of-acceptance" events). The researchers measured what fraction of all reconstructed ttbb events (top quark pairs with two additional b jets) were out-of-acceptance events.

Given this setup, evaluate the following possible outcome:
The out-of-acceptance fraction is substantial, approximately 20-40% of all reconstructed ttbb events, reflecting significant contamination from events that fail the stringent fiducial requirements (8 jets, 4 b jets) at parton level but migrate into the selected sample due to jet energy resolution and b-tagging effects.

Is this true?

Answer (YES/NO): NO